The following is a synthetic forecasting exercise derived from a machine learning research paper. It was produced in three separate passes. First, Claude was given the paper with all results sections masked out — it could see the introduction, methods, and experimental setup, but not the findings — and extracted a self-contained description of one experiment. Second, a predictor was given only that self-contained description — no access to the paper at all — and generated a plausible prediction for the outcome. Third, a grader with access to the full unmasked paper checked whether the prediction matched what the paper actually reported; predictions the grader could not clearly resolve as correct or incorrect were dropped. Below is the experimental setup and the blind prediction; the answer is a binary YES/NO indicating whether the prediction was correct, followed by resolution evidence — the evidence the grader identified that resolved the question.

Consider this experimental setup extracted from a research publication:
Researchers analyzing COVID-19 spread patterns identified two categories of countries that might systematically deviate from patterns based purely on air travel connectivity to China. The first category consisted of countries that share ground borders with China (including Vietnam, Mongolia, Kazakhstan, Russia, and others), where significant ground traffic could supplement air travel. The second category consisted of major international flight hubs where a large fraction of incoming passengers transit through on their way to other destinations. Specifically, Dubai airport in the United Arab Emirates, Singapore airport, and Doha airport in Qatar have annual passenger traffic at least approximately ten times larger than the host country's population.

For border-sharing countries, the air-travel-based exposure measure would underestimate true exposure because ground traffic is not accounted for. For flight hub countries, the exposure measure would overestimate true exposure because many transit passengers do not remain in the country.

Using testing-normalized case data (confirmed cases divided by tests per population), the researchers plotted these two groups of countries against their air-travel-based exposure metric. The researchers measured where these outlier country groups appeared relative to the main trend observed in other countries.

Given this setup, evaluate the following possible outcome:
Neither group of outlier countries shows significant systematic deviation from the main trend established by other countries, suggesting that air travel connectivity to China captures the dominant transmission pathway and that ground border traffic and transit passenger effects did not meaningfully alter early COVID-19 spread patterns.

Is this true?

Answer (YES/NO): NO